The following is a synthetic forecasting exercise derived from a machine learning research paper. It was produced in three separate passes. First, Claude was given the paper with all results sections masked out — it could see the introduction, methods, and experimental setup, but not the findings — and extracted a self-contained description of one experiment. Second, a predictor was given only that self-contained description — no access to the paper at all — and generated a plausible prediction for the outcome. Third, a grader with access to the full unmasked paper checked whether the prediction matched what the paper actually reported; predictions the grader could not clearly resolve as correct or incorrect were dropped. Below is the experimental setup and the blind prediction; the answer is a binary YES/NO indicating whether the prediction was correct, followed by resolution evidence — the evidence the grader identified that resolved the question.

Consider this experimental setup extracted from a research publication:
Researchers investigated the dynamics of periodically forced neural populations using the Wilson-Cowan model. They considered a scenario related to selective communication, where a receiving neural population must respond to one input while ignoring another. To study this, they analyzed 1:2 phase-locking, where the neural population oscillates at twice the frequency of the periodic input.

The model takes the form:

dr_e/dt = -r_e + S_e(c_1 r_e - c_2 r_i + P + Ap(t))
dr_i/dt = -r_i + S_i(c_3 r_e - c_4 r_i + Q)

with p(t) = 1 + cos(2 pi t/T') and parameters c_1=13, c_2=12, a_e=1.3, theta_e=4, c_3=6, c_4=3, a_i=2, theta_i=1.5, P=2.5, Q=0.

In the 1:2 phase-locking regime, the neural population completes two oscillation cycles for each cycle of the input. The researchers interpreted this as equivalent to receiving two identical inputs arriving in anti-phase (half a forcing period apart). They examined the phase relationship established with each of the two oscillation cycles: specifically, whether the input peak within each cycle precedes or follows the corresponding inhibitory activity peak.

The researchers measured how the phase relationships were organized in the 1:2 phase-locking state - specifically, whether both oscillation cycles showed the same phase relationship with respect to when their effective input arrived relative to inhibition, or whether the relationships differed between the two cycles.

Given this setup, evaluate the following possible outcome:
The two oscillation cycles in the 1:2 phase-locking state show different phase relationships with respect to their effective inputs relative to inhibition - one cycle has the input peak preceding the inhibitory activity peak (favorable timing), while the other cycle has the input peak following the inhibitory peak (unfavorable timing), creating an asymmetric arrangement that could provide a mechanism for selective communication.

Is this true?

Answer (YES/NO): YES